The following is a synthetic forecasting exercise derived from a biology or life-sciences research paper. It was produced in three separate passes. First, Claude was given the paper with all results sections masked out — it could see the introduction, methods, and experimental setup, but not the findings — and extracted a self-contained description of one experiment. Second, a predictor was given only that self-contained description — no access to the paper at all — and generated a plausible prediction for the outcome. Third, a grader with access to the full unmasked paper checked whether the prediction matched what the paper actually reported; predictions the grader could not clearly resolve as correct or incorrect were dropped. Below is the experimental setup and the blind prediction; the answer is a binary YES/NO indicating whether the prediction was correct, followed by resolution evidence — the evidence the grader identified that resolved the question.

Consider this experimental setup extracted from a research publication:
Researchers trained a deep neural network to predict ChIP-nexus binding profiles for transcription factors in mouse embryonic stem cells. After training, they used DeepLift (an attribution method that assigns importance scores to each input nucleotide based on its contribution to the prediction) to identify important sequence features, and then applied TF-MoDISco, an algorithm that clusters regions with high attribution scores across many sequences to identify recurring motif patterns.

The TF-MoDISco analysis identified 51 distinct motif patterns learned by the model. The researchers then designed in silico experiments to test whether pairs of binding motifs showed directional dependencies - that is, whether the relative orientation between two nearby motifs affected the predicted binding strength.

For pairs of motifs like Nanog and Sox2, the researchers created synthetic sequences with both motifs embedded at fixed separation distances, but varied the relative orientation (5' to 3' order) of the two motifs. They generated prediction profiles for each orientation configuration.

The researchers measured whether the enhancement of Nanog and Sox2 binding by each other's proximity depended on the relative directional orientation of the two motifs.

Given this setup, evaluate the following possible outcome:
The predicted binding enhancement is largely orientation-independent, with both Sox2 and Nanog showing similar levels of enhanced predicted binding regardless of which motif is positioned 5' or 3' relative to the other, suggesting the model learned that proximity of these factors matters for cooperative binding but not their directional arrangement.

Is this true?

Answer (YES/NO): NO